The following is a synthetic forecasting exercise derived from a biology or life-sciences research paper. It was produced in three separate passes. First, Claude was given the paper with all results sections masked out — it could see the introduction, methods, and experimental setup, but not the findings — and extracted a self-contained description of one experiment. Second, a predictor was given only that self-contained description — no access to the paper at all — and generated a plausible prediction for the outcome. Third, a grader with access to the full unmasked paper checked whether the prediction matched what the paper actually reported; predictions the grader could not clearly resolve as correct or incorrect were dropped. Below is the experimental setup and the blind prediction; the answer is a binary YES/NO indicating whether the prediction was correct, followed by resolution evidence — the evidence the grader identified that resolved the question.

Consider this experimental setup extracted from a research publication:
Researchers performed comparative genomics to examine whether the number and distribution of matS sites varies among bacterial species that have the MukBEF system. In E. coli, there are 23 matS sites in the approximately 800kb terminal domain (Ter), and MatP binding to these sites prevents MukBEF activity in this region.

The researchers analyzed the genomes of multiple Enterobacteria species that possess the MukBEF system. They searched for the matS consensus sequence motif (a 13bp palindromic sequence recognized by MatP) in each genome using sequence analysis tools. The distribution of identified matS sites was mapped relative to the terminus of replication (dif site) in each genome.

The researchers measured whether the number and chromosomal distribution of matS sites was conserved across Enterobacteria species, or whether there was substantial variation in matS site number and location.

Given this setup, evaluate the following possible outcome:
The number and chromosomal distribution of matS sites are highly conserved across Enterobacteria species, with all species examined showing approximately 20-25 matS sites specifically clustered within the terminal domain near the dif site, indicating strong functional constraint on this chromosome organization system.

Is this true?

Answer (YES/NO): NO